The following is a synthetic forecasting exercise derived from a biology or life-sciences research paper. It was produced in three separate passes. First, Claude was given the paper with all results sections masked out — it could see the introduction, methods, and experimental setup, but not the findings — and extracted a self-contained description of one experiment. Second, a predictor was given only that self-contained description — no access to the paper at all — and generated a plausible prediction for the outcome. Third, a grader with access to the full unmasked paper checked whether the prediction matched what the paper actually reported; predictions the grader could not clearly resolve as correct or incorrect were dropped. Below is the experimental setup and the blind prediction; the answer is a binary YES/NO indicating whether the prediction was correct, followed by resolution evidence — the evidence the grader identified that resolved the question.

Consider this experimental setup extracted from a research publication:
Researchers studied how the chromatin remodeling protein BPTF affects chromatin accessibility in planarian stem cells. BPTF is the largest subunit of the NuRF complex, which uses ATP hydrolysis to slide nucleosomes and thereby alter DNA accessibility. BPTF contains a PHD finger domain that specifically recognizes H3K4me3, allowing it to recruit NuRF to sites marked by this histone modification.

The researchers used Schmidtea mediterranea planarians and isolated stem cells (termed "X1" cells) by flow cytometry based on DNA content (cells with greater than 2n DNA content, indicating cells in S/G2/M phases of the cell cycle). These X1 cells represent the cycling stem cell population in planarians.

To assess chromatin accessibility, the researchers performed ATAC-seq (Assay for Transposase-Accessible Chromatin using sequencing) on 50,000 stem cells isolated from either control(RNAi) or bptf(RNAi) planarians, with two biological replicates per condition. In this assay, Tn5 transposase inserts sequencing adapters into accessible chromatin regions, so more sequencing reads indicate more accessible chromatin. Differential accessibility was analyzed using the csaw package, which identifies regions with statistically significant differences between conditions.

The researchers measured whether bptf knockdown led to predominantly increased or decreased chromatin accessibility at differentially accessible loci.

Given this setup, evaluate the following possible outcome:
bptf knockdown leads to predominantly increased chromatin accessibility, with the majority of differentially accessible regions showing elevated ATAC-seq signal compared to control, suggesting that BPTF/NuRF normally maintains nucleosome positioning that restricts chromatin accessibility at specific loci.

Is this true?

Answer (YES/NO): NO